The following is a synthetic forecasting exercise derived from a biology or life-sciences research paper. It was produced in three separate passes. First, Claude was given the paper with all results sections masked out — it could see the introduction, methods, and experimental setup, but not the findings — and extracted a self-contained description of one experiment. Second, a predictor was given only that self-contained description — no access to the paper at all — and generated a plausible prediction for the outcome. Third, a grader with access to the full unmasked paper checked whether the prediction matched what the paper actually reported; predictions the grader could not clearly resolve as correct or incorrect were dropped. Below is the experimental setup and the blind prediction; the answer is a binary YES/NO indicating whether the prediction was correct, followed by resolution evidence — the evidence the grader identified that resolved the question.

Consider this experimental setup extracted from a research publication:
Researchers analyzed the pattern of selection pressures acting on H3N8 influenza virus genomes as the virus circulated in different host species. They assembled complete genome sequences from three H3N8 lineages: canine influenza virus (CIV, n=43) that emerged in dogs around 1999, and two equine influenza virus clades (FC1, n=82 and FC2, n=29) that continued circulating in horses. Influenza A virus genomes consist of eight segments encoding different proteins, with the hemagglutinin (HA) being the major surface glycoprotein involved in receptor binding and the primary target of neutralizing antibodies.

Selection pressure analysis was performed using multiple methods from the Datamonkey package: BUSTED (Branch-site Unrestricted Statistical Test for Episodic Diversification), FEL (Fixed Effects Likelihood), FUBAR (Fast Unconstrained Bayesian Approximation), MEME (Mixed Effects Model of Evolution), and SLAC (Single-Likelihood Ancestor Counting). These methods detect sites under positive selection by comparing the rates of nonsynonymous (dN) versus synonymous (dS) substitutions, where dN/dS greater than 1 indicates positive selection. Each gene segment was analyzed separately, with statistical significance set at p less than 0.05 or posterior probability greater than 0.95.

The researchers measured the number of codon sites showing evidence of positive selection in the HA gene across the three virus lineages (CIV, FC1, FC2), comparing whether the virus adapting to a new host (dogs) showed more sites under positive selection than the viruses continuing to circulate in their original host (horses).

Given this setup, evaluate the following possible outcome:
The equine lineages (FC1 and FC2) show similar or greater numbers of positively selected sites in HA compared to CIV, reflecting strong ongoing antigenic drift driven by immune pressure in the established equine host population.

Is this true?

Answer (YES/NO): YES